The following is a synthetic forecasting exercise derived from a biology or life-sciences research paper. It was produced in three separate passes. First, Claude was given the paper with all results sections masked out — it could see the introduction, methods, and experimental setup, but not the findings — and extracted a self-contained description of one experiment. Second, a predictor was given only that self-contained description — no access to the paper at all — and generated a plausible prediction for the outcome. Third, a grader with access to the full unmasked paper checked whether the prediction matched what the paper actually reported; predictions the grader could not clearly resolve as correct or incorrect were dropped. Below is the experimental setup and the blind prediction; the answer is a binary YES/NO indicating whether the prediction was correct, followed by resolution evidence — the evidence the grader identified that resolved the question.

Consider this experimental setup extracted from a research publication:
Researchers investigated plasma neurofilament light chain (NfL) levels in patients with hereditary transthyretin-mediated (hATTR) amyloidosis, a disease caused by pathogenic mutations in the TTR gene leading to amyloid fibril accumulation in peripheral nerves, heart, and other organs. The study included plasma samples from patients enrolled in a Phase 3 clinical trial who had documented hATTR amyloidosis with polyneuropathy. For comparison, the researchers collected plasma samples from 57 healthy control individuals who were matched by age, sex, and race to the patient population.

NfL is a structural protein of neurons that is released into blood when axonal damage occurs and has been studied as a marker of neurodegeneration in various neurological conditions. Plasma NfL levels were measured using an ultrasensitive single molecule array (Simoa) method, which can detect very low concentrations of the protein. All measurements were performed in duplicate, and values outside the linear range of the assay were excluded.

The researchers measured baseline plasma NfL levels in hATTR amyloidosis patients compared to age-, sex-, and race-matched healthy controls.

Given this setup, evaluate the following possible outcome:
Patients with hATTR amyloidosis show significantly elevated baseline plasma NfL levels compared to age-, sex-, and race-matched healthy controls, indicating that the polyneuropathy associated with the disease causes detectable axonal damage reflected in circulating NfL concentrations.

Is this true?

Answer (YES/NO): YES